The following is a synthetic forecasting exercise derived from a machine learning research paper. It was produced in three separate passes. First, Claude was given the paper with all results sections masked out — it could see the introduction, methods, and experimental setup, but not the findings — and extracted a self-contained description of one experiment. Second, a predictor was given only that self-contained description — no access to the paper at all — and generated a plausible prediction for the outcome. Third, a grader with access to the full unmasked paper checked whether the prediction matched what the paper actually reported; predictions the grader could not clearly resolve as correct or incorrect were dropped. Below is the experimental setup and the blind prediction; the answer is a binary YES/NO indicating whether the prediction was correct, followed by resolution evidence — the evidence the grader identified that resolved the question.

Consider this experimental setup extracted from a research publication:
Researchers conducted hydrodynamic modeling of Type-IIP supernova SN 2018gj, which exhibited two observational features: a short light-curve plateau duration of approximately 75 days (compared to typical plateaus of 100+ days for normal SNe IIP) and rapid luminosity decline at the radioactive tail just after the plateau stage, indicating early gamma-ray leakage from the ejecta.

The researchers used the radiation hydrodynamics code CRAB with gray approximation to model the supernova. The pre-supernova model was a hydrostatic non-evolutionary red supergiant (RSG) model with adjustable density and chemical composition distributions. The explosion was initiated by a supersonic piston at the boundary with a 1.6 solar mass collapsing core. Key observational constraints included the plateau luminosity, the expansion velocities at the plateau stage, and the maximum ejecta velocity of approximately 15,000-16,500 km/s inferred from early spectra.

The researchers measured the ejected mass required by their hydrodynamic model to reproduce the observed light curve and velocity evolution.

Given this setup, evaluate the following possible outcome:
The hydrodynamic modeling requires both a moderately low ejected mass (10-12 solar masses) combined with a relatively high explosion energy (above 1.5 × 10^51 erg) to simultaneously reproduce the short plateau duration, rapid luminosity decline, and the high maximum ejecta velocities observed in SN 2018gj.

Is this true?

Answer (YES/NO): NO